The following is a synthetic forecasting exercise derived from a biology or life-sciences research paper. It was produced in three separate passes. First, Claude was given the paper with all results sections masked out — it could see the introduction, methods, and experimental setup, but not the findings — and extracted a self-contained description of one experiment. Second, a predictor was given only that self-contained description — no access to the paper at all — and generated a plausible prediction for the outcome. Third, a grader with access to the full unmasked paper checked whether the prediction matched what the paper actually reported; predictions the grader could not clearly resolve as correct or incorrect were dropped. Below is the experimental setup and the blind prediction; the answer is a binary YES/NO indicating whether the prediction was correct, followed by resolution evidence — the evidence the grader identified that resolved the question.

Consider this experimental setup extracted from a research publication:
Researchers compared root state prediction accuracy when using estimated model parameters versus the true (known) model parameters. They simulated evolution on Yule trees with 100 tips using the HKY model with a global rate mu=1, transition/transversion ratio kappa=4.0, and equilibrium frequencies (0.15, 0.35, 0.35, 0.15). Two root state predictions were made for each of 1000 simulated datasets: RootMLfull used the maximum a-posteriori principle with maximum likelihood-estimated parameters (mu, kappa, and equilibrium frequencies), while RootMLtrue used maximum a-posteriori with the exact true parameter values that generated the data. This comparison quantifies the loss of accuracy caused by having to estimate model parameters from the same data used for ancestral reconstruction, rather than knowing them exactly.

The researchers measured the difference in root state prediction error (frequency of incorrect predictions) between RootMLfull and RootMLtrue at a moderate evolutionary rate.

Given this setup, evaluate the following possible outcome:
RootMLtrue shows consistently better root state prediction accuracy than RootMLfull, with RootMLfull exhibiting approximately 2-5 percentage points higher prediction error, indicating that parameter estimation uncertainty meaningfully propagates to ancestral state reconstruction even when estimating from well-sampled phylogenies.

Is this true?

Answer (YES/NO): NO